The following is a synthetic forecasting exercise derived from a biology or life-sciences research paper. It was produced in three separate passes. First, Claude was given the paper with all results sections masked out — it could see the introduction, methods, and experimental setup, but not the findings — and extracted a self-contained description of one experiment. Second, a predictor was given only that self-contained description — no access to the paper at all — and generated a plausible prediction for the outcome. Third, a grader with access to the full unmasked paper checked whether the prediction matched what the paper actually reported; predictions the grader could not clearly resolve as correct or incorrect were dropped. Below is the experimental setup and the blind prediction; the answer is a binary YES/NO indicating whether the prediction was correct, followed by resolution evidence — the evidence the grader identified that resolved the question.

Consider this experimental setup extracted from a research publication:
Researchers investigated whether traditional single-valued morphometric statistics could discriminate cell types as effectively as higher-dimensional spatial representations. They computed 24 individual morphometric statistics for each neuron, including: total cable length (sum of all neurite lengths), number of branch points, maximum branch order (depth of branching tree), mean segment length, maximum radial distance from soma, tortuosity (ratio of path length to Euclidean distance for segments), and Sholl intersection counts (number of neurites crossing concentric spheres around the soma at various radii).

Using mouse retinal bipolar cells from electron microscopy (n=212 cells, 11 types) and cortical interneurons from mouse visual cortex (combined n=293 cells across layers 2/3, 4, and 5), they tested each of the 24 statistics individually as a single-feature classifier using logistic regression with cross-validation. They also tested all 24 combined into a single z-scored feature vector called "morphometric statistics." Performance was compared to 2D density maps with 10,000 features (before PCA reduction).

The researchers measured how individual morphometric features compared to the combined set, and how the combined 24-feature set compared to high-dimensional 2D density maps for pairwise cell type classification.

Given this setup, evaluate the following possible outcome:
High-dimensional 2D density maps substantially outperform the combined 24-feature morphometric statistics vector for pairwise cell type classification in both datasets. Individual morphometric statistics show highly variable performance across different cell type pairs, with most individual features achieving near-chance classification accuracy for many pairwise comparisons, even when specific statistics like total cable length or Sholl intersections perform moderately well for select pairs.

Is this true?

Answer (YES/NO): NO